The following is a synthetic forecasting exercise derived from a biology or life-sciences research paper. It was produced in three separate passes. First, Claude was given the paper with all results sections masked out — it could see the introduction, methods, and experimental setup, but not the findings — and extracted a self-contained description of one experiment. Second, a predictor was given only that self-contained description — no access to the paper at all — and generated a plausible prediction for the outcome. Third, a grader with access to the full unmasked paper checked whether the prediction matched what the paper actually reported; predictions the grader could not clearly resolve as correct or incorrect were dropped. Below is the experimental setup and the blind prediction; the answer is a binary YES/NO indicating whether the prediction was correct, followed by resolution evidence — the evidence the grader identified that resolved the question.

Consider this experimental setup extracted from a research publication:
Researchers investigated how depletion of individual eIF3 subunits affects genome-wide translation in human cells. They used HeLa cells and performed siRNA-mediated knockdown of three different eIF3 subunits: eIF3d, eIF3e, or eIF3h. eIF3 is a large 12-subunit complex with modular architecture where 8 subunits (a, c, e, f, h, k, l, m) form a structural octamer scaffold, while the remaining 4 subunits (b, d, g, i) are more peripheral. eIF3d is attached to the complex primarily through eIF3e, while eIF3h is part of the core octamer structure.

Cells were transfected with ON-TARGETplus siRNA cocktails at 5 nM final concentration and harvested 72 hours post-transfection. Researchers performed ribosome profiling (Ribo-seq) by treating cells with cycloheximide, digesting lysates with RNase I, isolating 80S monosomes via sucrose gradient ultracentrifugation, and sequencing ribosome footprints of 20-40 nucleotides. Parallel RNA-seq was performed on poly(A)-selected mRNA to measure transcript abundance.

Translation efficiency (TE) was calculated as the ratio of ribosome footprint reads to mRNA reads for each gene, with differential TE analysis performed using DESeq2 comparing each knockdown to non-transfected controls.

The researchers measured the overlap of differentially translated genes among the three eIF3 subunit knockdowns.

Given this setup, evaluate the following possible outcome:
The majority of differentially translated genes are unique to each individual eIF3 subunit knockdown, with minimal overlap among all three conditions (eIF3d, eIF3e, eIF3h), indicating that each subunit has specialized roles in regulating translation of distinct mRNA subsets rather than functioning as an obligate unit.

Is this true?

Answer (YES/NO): NO